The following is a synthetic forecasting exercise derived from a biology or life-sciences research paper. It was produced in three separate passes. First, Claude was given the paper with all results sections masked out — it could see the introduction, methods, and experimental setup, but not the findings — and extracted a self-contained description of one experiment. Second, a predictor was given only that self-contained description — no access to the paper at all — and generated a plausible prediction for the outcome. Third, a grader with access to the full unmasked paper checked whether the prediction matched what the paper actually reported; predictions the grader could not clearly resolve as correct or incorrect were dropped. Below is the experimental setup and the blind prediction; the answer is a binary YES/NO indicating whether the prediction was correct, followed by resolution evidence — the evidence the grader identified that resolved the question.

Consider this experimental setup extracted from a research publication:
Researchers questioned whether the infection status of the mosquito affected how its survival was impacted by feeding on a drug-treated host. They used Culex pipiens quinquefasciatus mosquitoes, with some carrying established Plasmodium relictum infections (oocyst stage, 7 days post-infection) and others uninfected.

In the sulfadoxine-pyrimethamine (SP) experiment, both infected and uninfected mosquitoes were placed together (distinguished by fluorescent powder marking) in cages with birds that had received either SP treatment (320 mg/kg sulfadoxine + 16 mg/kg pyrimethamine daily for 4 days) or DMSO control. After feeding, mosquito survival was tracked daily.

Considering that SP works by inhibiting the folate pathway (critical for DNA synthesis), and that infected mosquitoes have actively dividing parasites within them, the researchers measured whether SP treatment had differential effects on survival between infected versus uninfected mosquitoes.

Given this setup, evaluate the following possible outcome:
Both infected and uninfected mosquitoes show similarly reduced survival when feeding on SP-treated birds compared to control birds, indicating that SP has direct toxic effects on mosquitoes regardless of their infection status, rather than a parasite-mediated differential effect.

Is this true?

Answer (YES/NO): NO